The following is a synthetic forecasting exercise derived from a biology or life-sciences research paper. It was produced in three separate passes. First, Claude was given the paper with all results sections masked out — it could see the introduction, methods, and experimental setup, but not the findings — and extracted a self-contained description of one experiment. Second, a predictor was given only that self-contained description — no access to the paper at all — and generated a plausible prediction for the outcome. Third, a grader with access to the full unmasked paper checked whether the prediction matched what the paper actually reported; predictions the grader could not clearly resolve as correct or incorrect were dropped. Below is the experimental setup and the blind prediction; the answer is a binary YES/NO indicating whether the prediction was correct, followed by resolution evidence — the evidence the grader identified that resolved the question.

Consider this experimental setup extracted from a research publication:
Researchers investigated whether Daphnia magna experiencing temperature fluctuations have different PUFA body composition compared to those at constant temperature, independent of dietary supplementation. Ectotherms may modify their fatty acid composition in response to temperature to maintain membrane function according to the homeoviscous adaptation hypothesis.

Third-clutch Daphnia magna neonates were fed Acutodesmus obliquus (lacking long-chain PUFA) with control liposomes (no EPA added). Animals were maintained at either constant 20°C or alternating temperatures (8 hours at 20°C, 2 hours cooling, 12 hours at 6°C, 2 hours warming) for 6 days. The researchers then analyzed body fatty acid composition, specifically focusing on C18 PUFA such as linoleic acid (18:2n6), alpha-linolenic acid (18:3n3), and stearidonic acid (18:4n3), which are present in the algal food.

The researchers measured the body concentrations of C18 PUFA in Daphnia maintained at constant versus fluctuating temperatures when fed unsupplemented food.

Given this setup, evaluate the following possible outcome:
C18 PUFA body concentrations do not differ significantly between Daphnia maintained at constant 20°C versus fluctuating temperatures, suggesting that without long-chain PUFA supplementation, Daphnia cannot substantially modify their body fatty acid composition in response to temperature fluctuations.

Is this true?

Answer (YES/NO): NO